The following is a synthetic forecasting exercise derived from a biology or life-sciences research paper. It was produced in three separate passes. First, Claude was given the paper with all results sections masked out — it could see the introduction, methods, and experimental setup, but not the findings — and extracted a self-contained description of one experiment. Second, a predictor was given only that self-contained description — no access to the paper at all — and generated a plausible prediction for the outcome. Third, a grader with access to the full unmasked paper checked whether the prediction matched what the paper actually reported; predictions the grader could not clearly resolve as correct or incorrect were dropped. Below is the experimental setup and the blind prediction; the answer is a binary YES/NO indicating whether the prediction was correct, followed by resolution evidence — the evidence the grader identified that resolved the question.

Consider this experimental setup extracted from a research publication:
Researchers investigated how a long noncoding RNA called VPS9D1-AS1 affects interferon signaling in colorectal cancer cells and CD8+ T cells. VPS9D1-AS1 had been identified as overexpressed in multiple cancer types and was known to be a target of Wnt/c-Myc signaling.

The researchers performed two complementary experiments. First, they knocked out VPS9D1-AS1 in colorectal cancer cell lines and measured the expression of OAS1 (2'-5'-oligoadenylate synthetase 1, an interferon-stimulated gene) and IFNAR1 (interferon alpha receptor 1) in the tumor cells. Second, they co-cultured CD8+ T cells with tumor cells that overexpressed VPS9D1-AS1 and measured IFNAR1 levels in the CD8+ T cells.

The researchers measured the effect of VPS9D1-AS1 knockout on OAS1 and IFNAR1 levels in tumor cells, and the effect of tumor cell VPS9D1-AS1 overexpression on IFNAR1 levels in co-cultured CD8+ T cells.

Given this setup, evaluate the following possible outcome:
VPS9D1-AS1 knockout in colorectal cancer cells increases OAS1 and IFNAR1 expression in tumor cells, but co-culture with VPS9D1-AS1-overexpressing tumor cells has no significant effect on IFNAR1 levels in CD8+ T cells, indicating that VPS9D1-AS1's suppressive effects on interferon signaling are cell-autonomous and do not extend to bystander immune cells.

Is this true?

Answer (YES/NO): NO